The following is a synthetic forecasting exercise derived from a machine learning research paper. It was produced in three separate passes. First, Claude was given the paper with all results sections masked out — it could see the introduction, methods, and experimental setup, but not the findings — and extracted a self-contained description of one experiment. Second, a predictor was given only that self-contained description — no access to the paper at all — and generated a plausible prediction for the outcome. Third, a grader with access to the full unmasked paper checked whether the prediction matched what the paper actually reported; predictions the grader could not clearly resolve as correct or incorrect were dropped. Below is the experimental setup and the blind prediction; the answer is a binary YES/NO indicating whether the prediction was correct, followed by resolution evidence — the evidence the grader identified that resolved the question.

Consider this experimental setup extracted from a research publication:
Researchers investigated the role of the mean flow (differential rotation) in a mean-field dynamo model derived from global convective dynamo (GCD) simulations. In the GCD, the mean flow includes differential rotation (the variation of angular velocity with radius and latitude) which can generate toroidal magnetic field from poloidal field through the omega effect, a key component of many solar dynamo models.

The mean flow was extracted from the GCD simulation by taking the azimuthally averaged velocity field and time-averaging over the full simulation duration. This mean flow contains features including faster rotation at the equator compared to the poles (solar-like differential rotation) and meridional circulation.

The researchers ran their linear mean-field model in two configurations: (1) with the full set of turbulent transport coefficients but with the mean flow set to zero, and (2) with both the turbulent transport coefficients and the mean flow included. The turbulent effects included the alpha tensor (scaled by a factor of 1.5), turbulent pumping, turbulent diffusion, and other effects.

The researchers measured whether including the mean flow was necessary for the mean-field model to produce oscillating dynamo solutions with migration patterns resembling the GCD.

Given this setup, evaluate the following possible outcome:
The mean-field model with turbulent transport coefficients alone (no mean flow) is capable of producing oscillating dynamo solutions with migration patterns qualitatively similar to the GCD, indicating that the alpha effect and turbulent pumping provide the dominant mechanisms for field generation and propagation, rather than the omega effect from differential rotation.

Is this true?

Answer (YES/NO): NO